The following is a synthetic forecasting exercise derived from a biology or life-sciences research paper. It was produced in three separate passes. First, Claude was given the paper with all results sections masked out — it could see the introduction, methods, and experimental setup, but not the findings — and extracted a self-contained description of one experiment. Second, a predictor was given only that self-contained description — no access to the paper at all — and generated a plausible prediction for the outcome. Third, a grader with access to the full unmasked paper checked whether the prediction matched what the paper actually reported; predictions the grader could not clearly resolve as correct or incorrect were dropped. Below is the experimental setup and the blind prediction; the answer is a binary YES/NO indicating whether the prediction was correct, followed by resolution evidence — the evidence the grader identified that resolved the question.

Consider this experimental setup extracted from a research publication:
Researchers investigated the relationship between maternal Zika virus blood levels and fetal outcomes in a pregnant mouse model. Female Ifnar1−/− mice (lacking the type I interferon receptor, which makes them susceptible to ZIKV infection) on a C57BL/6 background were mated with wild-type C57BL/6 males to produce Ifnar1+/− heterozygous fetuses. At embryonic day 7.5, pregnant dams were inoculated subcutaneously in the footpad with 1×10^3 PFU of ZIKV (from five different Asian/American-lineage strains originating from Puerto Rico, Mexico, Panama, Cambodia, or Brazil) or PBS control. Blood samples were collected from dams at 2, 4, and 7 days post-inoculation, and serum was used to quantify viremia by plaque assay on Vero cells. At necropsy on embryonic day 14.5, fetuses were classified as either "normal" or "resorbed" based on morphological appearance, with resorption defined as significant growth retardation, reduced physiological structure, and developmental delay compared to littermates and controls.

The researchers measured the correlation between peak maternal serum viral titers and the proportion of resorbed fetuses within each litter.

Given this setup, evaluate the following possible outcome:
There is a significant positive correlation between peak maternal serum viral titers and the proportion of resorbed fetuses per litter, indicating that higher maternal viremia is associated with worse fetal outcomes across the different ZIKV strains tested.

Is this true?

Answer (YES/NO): YES